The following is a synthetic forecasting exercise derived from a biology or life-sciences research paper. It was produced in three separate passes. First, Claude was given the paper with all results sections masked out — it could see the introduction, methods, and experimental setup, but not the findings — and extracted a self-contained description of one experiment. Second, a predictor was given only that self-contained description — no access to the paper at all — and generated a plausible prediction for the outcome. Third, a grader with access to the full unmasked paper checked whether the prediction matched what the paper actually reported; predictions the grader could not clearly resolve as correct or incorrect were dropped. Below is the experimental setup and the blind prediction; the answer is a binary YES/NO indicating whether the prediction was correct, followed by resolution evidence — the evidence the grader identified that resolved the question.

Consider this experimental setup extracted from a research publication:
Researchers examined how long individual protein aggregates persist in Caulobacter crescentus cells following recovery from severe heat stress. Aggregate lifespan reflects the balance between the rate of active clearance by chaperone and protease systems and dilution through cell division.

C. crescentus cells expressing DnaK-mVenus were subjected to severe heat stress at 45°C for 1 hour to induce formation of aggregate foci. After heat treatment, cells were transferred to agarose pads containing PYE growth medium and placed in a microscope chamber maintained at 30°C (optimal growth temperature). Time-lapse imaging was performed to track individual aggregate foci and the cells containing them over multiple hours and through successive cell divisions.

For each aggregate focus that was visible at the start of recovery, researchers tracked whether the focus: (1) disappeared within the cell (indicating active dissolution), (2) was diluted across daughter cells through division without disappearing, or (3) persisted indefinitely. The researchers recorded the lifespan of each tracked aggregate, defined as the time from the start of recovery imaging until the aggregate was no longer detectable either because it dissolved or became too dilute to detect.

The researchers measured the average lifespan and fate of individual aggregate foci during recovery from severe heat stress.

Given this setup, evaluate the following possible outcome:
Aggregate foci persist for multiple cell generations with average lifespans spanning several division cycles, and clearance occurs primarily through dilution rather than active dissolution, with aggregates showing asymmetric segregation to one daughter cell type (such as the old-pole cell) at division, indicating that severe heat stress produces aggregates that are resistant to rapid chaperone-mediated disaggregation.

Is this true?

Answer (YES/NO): NO